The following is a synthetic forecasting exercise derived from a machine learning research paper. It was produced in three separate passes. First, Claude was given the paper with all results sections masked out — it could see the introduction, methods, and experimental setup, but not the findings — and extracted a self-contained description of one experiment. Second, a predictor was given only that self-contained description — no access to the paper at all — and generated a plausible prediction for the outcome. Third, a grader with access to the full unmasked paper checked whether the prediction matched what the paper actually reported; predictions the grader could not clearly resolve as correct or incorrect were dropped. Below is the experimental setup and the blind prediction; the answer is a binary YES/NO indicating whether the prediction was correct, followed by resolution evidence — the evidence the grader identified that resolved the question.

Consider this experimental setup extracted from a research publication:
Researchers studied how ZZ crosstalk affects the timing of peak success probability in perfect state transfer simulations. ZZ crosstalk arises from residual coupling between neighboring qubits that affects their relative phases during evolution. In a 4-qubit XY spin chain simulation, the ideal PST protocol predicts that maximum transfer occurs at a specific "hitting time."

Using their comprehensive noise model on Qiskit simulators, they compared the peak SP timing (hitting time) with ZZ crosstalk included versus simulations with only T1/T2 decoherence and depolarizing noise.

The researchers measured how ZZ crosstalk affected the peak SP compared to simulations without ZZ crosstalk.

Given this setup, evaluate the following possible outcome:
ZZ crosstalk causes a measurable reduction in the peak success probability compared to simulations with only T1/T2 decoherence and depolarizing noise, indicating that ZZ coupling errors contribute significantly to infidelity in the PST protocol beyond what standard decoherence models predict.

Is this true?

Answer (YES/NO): NO